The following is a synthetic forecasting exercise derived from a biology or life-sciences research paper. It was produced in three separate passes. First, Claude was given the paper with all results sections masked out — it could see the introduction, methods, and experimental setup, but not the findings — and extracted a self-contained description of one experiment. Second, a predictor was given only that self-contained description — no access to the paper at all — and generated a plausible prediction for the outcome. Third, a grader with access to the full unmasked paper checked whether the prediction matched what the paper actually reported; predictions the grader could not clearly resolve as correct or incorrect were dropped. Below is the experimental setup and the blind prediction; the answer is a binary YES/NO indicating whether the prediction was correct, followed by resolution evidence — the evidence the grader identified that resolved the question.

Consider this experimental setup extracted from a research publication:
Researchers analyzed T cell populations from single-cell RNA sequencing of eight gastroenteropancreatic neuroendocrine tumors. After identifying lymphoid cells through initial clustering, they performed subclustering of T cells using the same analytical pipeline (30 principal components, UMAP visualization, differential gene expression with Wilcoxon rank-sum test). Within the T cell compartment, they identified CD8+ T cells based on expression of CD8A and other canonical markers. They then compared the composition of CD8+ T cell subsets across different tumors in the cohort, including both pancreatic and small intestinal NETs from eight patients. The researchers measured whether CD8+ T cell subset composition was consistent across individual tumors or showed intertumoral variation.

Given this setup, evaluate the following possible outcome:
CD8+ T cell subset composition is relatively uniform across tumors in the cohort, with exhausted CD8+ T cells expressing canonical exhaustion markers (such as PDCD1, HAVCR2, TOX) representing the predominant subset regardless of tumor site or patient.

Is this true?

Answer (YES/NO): NO